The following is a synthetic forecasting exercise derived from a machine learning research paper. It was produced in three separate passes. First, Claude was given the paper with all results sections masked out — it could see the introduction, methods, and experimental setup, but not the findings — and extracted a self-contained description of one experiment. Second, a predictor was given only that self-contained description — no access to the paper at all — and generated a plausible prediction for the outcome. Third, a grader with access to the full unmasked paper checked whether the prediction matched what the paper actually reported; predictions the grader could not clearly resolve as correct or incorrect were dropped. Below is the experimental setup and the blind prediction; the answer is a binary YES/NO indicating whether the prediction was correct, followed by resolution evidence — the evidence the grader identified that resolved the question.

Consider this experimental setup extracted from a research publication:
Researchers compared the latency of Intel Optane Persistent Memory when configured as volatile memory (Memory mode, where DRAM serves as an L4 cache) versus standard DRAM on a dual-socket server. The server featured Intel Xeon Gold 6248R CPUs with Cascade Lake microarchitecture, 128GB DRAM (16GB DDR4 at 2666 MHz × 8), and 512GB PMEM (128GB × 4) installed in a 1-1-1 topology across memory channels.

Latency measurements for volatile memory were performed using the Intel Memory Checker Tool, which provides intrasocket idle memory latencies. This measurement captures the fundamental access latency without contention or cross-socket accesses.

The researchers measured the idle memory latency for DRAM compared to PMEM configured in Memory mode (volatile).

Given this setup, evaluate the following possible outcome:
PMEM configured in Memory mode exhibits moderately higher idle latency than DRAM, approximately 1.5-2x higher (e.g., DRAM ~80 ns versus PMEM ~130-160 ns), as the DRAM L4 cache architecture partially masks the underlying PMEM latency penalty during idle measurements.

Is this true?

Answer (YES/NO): NO